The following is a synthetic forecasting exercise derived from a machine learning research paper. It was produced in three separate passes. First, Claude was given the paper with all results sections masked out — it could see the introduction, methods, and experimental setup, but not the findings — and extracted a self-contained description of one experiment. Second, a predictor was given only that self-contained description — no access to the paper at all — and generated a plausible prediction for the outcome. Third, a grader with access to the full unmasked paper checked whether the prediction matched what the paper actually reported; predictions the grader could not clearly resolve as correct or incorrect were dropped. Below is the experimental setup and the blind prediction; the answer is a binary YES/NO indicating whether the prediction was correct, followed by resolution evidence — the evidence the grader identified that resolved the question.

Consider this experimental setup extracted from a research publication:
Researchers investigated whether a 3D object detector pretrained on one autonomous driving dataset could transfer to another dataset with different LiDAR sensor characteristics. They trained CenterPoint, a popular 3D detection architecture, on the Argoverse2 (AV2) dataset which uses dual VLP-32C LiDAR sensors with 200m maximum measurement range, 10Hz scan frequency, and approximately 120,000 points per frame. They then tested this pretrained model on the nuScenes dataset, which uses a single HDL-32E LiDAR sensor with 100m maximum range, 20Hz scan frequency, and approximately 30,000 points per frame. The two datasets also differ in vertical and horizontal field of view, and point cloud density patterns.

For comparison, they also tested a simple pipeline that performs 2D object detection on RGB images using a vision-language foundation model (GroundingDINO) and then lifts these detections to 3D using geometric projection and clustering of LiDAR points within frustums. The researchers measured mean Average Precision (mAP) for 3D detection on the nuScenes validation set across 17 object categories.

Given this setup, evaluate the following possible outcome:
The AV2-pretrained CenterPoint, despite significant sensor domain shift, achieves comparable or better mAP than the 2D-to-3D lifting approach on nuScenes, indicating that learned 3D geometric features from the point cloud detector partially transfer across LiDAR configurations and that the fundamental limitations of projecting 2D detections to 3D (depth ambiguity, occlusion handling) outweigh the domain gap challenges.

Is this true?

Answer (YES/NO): NO